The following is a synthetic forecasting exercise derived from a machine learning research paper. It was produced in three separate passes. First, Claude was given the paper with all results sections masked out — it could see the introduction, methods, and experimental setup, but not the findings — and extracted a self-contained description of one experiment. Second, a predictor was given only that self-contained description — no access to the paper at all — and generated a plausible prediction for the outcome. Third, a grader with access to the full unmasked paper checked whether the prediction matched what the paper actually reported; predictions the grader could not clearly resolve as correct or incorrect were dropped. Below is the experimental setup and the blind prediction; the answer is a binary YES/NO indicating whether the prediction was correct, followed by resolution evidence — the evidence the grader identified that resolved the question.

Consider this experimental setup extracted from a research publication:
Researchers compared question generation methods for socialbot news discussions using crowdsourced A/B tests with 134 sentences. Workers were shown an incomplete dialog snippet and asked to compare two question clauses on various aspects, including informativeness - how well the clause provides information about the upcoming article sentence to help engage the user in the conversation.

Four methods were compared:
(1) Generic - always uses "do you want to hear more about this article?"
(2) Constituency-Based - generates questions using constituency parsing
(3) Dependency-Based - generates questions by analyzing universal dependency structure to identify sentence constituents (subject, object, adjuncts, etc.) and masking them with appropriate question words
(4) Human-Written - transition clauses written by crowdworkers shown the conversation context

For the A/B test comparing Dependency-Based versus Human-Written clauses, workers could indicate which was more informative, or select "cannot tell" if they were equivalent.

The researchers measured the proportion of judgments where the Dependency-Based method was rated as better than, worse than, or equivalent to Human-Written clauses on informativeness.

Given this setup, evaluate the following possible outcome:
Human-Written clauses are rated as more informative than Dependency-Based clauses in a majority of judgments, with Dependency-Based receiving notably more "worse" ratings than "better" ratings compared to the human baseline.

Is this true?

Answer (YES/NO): NO